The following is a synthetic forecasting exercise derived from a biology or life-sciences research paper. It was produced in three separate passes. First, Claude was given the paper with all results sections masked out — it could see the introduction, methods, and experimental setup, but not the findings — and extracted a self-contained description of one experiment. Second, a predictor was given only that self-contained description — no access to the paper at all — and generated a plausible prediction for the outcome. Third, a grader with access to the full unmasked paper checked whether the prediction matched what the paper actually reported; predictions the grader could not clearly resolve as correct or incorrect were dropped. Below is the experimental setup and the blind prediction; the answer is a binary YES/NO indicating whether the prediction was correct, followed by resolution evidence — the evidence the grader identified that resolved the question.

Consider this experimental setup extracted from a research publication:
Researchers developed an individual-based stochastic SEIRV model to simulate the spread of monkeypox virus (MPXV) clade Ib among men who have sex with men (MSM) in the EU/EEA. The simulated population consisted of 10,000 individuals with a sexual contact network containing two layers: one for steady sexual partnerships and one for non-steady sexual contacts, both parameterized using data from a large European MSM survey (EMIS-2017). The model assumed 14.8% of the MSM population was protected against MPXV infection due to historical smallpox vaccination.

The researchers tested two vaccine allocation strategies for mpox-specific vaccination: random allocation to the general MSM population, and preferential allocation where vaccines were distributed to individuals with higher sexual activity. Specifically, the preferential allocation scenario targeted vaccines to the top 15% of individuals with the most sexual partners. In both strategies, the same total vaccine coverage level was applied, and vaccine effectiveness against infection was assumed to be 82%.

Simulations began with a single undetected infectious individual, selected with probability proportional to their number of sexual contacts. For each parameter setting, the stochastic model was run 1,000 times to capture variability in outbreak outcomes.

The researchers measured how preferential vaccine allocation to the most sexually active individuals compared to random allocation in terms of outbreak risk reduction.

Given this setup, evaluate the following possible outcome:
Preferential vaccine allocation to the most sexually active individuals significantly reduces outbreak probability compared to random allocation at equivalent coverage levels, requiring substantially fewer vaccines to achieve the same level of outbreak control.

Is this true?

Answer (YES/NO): YES